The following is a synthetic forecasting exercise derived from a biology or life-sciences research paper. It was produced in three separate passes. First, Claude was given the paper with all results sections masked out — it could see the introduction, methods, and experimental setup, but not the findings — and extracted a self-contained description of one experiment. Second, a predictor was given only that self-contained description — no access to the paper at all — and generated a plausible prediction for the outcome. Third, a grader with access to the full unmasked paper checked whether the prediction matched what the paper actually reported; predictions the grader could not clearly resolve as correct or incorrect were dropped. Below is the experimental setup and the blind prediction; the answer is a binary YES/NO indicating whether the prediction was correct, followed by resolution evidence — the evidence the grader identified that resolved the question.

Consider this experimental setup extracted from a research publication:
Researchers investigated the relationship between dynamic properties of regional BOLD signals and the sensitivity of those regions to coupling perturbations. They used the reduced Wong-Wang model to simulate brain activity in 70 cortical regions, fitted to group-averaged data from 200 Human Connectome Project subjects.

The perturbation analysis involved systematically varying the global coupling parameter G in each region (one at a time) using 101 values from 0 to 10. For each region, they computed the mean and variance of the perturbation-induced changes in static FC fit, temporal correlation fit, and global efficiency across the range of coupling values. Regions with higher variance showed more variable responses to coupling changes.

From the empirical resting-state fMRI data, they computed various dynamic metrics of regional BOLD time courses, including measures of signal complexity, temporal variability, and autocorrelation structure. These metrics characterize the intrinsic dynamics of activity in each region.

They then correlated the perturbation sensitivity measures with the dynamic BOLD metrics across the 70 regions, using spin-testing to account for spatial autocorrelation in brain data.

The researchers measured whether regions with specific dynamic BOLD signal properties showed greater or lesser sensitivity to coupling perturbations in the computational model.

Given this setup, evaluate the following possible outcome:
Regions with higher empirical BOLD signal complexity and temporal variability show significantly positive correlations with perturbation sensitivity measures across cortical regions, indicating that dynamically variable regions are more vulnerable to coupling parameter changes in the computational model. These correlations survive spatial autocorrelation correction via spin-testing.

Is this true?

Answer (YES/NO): NO